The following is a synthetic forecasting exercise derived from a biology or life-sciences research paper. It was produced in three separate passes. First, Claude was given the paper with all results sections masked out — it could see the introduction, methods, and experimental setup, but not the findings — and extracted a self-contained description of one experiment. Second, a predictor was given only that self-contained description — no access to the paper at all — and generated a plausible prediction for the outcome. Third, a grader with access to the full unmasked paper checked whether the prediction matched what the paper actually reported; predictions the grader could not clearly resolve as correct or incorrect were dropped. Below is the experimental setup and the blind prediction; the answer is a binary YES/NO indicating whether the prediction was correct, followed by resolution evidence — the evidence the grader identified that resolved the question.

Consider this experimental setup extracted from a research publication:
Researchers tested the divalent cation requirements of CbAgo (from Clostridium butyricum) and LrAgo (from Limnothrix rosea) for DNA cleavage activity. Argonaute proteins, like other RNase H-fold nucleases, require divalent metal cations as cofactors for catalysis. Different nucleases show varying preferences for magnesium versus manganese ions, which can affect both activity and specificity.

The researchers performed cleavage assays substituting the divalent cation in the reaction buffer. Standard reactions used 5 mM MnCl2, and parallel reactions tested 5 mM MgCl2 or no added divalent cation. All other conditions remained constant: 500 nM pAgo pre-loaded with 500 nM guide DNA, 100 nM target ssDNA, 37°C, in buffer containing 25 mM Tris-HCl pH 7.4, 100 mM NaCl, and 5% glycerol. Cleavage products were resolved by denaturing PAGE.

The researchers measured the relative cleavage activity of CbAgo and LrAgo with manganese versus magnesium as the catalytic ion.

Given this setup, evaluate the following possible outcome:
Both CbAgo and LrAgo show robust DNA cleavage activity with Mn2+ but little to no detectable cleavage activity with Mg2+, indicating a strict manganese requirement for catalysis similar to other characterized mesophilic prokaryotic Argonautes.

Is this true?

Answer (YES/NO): NO